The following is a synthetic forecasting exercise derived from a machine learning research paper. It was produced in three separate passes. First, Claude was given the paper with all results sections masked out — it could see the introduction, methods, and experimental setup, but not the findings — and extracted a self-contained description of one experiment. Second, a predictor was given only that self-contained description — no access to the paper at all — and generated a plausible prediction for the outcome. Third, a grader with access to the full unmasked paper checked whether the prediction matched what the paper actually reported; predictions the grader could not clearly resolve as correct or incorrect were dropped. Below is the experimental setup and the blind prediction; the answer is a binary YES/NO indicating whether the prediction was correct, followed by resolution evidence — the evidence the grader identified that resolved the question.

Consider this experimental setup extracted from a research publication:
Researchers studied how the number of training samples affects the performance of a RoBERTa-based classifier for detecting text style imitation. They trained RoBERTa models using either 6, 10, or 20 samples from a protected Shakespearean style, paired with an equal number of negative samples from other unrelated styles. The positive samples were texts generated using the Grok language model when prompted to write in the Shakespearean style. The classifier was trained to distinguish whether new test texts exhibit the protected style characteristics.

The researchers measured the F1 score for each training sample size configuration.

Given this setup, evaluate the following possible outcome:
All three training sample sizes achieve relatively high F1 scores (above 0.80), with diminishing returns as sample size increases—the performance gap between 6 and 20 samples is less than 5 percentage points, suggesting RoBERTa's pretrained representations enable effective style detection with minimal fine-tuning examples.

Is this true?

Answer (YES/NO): NO